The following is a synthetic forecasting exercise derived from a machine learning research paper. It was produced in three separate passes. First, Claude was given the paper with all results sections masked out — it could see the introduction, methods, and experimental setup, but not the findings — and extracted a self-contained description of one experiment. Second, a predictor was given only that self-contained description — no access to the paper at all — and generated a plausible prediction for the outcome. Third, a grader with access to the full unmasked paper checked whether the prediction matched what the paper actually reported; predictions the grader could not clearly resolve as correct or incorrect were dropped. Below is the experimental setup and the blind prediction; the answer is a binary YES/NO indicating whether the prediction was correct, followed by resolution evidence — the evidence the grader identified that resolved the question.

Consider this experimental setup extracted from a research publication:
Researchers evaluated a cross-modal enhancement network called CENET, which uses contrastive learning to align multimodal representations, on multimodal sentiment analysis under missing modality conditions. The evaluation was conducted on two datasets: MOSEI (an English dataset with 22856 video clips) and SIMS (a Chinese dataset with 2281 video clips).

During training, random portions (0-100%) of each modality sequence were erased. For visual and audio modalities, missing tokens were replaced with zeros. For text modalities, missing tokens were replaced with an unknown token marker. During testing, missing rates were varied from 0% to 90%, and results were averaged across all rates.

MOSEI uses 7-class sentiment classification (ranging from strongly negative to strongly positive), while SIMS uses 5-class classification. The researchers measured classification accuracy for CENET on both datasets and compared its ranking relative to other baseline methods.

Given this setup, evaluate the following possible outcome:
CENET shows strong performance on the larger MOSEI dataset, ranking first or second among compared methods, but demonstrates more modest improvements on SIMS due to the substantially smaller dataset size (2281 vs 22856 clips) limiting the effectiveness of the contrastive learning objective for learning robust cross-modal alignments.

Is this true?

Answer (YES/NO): NO